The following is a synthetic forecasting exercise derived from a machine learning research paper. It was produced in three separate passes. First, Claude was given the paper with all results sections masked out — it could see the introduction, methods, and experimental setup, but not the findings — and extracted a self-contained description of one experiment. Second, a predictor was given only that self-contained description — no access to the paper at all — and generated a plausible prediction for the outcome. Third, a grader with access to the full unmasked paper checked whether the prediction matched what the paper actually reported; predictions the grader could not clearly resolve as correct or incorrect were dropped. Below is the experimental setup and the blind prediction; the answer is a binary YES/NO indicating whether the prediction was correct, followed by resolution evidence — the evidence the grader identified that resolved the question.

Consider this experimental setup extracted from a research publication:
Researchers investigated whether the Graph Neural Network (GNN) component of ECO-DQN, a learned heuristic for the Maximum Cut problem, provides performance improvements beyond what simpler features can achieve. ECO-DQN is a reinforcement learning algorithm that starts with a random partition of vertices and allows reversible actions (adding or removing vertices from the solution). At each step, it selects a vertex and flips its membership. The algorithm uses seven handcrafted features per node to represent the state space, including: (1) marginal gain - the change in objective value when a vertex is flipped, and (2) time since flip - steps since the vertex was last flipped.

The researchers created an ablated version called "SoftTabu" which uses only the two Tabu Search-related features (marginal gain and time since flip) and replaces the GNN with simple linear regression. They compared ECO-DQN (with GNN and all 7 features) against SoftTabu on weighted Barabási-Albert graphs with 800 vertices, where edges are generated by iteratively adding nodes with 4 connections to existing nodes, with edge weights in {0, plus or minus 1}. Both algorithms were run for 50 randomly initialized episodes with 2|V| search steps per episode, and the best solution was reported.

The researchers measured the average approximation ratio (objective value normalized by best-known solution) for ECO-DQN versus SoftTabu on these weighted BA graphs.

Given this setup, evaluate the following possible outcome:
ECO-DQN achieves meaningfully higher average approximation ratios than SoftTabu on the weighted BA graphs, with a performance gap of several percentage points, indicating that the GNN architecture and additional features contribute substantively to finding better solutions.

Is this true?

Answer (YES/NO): NO